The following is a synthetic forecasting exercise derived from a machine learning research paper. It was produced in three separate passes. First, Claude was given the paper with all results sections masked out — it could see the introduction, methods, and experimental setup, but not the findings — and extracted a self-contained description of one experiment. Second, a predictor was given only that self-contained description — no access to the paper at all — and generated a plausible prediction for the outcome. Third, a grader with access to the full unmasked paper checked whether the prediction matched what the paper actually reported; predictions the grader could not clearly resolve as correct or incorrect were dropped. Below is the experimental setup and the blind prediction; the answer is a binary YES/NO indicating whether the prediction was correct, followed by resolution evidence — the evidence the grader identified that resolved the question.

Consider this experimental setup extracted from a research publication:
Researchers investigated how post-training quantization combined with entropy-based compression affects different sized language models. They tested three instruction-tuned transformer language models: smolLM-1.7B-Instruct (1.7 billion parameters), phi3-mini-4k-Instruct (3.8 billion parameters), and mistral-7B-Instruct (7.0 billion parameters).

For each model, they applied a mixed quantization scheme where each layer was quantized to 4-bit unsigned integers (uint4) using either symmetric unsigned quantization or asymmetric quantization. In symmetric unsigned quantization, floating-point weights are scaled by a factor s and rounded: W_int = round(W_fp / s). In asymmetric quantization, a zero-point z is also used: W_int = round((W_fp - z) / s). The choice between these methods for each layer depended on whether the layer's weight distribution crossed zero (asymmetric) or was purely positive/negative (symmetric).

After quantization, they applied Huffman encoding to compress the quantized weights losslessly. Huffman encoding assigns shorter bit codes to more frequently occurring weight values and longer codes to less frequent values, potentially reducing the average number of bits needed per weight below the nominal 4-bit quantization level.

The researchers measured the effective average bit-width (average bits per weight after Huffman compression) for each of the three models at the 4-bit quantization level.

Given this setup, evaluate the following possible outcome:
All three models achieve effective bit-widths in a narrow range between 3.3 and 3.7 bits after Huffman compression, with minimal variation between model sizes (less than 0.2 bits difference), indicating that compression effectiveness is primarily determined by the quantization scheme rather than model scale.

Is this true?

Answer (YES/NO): NO